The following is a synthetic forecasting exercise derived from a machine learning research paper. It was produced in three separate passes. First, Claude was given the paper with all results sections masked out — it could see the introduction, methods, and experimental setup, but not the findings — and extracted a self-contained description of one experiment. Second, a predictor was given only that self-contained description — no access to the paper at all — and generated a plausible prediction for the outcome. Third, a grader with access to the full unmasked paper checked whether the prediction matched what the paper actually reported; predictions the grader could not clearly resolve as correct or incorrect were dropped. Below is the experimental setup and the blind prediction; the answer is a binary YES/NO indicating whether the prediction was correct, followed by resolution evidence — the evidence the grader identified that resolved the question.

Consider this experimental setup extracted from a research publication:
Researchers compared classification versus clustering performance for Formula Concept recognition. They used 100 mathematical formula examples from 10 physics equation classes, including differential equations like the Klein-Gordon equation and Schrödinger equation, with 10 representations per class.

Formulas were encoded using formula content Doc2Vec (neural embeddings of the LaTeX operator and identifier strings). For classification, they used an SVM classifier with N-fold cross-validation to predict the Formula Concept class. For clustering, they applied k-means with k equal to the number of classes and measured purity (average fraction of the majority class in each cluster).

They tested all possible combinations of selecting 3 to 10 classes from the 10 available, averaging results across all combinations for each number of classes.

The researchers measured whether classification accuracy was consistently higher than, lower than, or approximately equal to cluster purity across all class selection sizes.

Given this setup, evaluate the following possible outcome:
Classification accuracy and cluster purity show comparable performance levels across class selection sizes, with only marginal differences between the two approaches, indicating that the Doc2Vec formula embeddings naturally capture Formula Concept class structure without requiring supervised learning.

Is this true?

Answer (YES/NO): NO